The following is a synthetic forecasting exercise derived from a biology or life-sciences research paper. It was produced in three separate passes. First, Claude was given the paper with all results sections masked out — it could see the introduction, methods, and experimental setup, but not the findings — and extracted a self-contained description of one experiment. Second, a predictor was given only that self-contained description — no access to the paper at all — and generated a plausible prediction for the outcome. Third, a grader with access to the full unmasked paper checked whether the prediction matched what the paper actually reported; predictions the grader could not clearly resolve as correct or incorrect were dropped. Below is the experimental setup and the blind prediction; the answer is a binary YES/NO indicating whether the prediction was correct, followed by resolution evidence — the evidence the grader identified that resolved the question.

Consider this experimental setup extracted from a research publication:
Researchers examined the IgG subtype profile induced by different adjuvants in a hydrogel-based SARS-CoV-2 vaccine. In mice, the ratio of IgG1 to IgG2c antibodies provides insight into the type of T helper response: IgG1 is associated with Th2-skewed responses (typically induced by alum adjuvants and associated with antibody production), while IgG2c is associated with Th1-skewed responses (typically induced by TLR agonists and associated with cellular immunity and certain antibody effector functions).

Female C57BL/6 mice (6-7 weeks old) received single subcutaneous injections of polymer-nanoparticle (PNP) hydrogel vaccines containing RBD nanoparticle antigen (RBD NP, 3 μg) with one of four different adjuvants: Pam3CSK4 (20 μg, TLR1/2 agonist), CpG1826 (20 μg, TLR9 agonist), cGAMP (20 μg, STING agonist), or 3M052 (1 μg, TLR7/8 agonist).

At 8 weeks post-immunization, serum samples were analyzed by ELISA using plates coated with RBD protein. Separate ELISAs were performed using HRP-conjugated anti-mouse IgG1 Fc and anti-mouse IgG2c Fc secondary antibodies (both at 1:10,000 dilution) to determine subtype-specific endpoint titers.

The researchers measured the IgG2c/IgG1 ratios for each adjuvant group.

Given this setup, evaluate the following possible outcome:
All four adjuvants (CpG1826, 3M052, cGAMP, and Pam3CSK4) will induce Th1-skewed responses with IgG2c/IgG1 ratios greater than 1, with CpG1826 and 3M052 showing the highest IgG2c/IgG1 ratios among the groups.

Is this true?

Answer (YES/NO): NO